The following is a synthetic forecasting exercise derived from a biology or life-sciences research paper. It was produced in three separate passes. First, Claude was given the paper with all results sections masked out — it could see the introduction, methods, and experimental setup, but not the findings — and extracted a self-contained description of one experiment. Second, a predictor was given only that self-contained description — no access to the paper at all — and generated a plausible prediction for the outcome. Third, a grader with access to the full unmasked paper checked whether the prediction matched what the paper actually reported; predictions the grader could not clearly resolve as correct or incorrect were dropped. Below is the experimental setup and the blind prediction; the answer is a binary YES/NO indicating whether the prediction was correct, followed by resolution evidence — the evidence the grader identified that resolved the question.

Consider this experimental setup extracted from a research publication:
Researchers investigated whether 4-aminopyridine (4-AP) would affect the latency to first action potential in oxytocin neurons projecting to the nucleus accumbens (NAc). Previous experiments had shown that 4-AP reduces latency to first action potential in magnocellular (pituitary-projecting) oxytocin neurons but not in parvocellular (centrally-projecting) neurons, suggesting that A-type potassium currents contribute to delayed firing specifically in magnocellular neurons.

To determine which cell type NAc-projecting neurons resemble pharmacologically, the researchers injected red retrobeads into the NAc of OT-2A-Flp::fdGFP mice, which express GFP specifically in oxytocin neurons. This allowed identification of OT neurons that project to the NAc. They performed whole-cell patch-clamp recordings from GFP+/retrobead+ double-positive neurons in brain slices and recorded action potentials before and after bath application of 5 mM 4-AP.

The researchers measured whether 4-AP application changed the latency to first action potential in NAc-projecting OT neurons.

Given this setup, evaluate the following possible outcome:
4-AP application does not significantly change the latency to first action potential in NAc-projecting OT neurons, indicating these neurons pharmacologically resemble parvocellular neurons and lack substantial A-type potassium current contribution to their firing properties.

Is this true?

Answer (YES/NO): YES